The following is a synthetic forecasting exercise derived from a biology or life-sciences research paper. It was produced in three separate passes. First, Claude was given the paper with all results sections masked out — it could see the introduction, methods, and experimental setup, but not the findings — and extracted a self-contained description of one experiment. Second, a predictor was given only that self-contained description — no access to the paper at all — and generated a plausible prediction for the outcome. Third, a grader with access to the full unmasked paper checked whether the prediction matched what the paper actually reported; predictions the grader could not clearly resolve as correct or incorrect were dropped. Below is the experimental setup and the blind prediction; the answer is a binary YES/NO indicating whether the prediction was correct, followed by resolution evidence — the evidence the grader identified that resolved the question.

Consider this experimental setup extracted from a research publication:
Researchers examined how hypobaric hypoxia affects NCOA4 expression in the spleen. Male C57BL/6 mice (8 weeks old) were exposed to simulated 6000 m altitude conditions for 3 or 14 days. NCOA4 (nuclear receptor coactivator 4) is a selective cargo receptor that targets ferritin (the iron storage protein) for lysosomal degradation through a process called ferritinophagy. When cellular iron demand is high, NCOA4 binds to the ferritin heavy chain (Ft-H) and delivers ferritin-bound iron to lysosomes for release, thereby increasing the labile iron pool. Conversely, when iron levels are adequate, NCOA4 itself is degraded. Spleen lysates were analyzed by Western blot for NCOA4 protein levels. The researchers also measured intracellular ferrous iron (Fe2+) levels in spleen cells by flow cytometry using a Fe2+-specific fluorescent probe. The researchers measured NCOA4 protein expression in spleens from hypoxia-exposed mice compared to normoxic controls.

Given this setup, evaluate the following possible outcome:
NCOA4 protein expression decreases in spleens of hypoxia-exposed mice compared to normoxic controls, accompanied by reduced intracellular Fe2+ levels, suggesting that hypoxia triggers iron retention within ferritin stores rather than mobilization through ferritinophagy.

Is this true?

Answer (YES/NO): NO